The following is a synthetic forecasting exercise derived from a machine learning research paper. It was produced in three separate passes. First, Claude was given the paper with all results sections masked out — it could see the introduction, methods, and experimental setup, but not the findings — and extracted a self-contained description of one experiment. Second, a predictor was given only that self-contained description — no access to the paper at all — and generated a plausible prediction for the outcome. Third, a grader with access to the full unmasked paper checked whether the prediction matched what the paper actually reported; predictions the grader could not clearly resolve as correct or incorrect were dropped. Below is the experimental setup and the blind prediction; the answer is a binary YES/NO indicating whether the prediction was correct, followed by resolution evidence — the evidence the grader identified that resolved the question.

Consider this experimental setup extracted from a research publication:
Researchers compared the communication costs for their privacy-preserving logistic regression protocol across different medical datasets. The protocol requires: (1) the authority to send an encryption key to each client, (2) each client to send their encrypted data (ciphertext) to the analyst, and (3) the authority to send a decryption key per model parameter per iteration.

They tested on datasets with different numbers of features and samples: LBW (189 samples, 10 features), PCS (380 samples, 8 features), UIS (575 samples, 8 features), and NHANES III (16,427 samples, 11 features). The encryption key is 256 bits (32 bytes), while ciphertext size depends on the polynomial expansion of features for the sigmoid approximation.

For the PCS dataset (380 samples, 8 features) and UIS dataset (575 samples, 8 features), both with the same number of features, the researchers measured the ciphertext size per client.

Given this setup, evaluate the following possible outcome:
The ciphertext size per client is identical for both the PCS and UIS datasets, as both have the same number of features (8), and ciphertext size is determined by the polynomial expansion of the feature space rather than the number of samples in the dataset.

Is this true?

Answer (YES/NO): YES